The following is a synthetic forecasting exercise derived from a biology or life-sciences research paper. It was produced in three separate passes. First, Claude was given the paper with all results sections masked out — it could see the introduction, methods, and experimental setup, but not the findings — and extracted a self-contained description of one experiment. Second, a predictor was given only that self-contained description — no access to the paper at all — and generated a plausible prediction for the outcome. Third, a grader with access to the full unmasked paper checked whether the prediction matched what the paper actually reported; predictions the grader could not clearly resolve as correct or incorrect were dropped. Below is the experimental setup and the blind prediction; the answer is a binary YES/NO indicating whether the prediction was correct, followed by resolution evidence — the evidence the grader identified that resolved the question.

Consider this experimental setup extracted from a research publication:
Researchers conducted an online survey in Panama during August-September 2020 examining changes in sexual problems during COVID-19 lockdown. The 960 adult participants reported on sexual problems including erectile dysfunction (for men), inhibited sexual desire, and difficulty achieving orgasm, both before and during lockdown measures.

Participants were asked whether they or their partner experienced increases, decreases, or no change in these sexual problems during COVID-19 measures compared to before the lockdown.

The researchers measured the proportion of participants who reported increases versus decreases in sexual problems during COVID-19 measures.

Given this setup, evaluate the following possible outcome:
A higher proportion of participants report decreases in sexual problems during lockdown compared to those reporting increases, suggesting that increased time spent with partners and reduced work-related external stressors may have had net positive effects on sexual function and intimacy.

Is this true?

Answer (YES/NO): YES